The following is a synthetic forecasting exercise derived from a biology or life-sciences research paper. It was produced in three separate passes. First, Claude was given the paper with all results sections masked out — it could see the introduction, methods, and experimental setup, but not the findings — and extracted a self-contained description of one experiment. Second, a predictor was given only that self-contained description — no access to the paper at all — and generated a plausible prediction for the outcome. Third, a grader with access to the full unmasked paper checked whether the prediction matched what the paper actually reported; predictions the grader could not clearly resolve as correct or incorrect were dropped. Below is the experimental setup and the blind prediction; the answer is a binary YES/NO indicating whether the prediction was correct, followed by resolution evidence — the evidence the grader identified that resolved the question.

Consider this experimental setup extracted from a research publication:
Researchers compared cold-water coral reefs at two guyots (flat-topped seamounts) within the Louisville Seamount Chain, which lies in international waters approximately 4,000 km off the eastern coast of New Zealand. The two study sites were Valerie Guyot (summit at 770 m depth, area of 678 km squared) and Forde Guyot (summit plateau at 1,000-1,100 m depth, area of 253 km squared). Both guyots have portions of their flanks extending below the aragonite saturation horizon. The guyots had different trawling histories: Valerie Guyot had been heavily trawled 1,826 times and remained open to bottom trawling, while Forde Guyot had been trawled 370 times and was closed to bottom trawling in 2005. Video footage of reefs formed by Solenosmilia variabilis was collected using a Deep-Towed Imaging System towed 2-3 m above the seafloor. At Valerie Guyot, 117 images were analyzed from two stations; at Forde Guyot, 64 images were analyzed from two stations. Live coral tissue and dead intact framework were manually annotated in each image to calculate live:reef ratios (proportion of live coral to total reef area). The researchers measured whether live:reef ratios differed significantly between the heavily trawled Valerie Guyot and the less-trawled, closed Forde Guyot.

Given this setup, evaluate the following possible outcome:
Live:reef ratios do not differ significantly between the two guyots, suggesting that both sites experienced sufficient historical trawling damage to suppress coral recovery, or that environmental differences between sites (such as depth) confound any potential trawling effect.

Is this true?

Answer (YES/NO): YES